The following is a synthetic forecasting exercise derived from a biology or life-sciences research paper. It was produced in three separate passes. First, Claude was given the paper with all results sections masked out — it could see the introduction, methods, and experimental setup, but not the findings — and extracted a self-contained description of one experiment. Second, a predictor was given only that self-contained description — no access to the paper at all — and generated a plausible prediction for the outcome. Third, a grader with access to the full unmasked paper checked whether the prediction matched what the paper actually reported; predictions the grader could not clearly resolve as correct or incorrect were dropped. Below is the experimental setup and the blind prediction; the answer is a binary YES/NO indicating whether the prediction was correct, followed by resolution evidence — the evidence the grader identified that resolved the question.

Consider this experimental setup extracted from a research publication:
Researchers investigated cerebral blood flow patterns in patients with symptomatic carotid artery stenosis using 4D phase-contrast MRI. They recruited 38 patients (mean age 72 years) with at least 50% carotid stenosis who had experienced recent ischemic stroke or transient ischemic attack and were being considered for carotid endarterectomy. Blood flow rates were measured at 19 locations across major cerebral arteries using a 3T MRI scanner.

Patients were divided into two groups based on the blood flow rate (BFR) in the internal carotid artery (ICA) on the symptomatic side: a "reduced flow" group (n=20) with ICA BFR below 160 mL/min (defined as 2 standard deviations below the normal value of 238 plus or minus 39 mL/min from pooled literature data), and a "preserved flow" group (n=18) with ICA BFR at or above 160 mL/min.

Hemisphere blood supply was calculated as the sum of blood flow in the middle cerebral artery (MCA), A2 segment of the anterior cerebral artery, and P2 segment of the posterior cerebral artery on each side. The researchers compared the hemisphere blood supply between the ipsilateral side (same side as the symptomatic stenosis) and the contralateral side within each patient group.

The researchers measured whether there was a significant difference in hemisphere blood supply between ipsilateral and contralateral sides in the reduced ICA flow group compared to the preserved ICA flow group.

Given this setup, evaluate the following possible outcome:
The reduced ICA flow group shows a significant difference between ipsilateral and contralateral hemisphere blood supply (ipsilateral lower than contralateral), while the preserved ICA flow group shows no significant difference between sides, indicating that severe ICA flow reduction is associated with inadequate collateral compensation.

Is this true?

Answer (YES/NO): YES